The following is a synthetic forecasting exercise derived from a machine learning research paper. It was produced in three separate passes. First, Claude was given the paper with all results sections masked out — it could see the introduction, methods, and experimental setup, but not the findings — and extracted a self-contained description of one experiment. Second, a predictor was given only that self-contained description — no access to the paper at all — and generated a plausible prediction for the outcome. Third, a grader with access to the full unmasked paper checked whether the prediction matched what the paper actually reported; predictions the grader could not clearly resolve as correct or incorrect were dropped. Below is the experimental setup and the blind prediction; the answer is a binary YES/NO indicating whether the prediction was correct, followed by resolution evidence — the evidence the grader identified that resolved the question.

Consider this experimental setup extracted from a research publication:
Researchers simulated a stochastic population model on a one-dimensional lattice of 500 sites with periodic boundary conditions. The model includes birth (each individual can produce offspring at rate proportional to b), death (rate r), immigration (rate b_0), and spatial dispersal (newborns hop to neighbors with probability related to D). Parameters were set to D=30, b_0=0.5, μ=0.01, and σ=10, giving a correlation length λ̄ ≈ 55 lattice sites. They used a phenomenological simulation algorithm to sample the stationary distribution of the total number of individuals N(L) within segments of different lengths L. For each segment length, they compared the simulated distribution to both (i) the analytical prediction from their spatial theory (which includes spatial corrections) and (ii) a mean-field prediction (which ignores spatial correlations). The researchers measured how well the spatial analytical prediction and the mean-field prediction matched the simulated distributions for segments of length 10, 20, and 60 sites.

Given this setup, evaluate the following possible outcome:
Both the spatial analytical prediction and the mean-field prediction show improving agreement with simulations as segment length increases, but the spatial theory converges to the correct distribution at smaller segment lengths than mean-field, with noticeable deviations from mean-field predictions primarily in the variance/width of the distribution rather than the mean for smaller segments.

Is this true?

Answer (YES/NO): NO